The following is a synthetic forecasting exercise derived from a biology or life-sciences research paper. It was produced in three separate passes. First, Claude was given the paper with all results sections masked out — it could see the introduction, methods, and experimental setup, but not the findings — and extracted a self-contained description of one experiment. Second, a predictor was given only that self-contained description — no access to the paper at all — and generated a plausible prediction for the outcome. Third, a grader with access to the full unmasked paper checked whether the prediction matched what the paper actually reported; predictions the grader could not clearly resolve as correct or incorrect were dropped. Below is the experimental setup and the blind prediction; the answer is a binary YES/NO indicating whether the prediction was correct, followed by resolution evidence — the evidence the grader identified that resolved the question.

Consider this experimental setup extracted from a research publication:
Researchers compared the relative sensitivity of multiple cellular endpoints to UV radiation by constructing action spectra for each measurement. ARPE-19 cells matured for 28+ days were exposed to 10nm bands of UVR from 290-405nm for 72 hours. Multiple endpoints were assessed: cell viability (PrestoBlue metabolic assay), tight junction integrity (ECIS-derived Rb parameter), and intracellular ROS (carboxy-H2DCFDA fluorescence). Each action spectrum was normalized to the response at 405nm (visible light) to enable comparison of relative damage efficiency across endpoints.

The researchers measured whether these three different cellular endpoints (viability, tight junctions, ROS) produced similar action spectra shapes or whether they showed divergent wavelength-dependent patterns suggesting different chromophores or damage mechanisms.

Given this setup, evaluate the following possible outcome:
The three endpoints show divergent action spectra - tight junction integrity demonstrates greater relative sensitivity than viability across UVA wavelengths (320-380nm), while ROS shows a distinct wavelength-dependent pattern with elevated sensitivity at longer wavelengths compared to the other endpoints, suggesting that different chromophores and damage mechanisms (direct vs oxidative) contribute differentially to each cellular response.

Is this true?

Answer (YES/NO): NO